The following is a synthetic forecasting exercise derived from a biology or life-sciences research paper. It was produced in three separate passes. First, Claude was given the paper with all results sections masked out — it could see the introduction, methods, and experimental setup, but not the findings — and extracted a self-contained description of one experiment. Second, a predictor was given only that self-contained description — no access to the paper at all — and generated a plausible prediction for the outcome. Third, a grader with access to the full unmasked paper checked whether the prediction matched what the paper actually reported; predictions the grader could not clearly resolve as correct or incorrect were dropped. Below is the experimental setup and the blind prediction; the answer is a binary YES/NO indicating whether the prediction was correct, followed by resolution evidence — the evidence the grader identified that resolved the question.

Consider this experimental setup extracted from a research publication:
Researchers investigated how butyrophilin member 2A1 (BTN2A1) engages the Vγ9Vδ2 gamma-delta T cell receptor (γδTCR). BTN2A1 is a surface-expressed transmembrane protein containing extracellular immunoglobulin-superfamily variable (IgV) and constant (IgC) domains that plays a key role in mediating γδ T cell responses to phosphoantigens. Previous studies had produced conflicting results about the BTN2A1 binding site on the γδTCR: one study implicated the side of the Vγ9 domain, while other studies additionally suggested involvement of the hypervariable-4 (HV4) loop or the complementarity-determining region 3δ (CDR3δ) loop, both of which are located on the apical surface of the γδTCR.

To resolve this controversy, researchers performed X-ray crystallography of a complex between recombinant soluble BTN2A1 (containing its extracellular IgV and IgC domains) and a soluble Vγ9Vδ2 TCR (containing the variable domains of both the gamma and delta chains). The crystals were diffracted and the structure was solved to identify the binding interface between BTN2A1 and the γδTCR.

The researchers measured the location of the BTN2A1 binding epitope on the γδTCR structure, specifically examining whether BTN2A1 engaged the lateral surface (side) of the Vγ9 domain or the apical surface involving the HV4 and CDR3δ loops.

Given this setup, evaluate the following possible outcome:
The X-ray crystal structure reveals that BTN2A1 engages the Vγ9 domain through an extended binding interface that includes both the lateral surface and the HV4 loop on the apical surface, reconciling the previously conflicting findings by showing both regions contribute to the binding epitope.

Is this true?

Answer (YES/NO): NO